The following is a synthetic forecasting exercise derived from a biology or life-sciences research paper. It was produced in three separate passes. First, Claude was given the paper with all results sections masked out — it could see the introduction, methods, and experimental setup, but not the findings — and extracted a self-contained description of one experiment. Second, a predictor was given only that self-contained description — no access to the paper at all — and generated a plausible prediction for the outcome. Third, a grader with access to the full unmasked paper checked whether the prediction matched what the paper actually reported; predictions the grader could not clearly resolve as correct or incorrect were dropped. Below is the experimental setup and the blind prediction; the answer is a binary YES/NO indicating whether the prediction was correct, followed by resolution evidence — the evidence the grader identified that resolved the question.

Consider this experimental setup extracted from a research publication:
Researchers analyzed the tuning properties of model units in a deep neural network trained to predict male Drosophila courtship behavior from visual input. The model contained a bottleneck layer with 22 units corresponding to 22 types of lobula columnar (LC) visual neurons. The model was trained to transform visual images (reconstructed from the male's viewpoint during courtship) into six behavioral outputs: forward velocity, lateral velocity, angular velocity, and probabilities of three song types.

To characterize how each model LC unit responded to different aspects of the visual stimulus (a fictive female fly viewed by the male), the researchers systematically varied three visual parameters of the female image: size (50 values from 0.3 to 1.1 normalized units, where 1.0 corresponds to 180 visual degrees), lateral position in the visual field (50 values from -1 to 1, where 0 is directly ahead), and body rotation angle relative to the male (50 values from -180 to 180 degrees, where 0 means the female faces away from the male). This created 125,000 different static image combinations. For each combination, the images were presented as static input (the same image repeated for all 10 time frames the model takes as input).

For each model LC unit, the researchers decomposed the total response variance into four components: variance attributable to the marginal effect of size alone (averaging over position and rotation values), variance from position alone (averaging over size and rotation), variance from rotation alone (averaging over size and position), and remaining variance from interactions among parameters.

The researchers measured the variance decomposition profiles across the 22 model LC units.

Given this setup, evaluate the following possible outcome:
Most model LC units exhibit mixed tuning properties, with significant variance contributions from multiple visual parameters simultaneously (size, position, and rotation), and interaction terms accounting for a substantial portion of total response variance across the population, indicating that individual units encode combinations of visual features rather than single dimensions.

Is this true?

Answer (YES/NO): YES